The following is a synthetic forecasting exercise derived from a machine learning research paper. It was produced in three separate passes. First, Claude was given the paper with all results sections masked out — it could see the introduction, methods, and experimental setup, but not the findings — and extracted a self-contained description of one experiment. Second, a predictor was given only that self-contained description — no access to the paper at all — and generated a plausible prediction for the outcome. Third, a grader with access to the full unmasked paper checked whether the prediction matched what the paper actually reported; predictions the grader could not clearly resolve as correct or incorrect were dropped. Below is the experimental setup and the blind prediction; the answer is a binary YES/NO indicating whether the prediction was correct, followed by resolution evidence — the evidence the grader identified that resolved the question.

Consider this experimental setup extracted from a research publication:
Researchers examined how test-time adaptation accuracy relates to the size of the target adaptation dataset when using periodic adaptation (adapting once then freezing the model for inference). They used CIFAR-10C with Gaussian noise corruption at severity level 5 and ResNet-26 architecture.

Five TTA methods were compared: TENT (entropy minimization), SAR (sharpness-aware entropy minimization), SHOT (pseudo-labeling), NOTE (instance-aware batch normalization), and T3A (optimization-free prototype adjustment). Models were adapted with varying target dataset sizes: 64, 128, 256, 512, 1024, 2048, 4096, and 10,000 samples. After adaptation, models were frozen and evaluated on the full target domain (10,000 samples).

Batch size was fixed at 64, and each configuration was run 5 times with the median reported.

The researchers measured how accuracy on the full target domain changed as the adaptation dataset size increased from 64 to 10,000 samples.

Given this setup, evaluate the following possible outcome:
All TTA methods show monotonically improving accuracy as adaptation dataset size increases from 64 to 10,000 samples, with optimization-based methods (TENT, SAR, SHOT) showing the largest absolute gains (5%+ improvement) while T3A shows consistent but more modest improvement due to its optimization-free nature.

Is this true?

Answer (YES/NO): NO